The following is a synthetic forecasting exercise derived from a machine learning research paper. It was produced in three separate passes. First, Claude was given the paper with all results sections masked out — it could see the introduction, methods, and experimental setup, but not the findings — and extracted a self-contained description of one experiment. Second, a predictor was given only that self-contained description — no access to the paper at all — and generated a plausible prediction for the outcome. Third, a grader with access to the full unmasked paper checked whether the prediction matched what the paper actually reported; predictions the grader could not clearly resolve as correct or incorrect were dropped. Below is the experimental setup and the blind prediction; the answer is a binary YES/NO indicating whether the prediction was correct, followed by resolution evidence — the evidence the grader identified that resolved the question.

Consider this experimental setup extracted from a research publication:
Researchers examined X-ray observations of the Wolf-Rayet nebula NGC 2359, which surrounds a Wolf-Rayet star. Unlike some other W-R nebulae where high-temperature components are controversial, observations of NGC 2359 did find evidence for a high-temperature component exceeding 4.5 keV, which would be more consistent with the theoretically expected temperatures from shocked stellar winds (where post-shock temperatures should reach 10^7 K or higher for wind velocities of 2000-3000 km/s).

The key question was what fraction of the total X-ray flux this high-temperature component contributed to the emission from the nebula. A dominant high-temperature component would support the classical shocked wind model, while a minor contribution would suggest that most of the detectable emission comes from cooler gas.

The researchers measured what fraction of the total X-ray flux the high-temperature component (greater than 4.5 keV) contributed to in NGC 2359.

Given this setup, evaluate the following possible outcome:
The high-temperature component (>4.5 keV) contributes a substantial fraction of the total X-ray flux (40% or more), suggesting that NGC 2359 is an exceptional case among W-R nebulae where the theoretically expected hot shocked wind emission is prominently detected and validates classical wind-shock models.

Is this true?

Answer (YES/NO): NO